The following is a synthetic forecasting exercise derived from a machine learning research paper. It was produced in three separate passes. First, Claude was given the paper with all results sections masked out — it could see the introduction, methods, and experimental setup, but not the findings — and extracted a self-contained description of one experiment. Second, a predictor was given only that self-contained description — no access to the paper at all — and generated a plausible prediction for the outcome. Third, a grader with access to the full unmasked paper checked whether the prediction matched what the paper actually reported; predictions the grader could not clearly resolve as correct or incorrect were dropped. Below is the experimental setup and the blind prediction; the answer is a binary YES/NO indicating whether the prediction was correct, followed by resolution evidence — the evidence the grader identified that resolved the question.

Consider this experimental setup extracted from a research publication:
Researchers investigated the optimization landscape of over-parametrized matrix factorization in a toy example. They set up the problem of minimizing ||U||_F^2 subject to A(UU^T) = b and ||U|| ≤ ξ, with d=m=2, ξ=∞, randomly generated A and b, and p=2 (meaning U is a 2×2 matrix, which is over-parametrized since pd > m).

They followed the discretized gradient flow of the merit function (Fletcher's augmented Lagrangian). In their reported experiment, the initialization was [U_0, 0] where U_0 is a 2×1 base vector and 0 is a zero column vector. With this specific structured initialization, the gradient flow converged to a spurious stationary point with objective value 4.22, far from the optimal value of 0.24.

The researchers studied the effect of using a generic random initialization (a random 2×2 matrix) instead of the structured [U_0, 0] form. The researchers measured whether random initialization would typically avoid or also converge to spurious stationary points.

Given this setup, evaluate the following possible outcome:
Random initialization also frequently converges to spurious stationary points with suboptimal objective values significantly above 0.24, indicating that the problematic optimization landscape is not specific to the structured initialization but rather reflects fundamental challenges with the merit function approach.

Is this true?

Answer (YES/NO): NO